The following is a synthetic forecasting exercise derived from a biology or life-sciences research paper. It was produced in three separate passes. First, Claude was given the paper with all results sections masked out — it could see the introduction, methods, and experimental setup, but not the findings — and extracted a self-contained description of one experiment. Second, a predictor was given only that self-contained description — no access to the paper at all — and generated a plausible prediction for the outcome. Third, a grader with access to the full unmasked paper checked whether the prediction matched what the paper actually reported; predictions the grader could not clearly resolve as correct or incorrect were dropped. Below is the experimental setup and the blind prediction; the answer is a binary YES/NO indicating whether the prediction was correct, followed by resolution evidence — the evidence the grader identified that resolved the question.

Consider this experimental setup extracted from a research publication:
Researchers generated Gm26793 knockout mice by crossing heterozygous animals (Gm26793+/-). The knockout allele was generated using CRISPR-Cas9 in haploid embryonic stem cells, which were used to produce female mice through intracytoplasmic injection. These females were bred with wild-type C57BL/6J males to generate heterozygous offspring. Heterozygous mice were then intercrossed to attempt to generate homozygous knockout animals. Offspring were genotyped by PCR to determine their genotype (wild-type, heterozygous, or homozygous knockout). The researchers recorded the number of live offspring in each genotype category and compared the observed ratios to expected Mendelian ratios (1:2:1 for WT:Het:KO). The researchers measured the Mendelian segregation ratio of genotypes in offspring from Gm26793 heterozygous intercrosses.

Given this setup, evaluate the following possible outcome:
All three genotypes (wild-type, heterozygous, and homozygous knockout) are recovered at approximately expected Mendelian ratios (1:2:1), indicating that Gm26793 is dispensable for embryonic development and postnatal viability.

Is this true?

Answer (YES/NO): NO